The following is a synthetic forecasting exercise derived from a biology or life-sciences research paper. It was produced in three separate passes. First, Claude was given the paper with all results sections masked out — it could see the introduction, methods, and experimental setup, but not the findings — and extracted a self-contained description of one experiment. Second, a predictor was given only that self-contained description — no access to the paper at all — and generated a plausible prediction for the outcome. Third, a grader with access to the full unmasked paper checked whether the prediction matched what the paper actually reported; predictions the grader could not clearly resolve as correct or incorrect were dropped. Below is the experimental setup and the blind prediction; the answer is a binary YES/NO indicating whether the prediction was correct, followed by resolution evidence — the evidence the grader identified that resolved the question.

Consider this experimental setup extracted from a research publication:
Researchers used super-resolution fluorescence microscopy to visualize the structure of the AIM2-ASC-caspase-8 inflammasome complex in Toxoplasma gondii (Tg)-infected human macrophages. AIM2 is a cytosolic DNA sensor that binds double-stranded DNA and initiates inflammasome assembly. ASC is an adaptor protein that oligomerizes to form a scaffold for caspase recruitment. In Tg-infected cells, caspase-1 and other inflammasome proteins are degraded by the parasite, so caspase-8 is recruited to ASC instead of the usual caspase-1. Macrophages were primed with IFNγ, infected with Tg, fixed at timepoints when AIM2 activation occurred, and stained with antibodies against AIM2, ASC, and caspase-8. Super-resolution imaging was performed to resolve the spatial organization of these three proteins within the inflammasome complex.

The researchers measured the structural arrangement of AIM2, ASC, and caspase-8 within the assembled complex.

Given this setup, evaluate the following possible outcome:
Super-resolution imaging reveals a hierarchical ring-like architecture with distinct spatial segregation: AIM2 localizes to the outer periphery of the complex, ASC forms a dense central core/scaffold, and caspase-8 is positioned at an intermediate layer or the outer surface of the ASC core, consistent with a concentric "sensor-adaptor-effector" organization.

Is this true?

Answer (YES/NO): NO